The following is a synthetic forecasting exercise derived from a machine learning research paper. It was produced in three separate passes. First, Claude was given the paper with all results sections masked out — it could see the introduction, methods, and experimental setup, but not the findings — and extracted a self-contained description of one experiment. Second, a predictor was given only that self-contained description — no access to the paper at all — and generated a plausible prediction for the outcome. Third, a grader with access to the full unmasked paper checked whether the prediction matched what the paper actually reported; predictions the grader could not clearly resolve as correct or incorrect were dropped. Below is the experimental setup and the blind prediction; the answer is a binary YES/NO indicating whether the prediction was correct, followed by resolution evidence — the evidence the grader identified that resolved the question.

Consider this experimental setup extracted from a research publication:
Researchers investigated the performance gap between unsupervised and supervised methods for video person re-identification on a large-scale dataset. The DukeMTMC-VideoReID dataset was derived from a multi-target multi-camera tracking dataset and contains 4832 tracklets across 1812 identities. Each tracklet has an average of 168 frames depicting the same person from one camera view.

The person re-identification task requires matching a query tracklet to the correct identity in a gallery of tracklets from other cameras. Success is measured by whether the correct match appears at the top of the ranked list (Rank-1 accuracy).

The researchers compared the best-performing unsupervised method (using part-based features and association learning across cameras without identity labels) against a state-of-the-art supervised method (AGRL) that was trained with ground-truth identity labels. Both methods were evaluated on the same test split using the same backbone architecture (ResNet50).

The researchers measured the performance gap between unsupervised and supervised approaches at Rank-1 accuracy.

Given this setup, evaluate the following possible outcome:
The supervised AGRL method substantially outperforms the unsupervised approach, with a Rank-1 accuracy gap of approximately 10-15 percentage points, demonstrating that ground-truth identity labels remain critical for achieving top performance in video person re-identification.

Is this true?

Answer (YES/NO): NO